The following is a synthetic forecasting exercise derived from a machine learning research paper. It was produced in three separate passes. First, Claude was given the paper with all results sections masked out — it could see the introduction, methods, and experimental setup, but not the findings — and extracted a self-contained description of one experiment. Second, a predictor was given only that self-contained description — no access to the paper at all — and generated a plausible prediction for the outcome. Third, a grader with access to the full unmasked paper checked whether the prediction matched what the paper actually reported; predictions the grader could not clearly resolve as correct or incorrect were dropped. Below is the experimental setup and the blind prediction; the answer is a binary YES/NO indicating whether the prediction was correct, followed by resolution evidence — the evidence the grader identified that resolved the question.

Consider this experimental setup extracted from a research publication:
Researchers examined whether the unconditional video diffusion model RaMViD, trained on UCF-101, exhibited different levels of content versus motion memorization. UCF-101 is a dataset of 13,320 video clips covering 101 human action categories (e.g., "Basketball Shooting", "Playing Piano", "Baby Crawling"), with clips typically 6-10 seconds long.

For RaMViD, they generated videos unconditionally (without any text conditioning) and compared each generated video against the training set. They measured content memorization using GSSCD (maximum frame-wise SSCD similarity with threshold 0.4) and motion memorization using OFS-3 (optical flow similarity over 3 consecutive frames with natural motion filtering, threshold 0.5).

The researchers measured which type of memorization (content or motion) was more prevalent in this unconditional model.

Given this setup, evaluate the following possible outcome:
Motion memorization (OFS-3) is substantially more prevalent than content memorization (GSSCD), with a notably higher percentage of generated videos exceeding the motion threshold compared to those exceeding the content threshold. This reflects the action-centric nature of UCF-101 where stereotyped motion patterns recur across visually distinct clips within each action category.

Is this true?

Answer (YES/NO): NO